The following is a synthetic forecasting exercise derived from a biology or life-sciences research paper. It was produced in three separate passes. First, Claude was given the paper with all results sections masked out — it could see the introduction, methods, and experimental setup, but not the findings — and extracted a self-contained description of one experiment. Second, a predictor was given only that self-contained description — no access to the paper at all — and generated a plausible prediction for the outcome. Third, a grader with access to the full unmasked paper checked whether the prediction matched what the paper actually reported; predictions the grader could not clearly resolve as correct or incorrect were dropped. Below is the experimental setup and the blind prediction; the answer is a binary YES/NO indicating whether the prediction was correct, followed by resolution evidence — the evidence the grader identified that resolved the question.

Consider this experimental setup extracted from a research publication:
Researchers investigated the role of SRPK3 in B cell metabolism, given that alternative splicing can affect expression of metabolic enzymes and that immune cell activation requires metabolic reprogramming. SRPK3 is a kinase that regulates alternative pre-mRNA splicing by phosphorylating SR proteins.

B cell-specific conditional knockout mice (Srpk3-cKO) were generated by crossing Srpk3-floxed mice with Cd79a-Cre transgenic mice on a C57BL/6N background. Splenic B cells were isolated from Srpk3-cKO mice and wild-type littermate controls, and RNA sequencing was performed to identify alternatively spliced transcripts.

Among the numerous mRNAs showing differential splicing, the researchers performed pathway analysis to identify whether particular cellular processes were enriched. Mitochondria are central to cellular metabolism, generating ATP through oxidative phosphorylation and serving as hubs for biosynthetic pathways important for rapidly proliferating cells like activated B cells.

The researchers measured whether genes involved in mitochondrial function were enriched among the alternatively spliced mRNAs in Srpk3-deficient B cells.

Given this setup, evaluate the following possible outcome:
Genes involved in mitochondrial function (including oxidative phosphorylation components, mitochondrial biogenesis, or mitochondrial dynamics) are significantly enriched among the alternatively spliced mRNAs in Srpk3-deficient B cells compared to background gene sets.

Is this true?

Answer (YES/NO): YES